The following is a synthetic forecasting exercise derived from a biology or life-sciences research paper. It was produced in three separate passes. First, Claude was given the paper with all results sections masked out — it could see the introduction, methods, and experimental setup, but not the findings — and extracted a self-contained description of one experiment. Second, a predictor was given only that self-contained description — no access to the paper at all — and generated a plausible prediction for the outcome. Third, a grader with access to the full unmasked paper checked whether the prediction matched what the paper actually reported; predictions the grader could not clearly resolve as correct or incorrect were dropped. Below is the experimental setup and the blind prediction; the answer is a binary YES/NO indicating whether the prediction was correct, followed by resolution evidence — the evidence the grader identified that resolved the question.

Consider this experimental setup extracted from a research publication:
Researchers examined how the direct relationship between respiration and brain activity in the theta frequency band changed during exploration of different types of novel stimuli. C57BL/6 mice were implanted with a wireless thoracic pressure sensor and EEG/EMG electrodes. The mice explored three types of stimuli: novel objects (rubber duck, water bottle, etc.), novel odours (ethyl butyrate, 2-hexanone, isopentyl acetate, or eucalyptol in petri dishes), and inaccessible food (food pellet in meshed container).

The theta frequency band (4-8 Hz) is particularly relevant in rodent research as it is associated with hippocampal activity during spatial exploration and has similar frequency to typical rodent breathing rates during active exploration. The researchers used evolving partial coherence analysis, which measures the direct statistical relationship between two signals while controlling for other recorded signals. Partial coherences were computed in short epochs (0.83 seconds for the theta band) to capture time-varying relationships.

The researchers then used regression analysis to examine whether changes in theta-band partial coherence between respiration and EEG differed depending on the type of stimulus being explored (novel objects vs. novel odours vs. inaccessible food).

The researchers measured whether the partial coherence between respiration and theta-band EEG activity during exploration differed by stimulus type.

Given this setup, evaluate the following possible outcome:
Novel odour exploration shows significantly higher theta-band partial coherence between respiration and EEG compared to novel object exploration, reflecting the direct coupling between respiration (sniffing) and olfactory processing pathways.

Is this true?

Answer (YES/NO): NO